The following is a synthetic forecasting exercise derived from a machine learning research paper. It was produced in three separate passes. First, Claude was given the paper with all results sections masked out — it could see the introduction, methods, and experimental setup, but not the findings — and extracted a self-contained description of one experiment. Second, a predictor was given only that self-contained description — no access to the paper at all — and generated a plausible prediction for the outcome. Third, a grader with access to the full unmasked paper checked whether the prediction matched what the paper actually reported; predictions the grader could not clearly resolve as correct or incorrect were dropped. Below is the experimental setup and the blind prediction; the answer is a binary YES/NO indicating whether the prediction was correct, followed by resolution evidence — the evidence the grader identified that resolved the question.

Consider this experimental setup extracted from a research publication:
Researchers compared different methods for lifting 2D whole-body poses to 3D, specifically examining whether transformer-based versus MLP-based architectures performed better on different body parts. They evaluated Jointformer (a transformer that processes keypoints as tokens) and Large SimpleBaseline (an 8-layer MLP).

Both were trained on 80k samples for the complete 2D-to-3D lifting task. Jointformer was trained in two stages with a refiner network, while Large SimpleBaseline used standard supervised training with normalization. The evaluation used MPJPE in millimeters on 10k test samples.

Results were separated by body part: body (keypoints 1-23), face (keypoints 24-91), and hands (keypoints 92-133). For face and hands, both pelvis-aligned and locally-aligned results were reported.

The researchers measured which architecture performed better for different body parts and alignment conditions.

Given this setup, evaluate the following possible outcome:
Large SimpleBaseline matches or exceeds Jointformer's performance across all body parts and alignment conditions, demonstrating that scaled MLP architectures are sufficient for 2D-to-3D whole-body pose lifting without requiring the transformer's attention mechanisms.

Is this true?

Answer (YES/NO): NO